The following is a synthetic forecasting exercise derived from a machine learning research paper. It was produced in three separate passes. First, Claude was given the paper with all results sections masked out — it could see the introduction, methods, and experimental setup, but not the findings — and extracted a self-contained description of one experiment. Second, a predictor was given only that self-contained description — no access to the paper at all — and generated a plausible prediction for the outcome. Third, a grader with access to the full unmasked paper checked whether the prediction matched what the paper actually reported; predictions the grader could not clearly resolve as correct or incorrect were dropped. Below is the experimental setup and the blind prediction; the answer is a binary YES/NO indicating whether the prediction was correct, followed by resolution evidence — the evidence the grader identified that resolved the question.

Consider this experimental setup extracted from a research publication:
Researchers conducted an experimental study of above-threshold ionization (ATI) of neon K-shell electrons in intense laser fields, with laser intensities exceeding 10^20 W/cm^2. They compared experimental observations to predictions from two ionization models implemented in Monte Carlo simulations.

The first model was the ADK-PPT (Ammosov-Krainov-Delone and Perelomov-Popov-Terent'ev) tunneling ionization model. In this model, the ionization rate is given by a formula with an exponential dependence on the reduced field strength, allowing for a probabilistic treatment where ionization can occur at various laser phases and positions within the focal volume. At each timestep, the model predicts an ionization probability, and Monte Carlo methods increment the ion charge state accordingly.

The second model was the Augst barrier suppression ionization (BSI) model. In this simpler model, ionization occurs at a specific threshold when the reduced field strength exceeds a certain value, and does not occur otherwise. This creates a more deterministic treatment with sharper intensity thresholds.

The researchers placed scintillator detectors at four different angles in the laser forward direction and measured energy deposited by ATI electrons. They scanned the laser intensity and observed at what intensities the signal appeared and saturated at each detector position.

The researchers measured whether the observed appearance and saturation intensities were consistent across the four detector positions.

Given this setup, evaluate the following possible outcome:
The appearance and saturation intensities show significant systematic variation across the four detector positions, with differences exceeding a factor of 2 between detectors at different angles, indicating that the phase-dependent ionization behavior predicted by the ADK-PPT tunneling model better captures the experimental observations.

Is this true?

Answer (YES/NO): NO